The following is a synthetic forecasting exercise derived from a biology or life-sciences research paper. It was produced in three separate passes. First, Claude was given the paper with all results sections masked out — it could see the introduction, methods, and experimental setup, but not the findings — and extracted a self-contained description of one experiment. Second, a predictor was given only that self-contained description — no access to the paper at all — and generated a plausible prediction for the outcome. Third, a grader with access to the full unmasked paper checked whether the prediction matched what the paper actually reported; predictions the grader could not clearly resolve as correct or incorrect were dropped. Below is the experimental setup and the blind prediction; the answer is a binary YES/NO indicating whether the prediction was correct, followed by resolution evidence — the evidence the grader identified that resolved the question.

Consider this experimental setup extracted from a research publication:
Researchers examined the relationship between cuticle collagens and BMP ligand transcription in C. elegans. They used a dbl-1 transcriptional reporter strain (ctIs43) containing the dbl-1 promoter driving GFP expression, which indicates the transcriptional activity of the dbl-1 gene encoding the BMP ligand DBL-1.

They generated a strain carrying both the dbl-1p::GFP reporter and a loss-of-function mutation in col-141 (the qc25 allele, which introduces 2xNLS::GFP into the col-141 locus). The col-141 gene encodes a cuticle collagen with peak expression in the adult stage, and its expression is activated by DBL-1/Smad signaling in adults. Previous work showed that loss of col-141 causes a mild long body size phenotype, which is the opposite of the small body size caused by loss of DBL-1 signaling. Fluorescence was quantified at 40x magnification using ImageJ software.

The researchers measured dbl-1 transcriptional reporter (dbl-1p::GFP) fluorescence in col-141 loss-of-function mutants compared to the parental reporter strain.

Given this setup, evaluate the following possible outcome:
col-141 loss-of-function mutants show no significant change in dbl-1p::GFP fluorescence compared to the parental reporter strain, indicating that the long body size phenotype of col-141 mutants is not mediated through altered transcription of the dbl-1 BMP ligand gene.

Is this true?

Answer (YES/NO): NO